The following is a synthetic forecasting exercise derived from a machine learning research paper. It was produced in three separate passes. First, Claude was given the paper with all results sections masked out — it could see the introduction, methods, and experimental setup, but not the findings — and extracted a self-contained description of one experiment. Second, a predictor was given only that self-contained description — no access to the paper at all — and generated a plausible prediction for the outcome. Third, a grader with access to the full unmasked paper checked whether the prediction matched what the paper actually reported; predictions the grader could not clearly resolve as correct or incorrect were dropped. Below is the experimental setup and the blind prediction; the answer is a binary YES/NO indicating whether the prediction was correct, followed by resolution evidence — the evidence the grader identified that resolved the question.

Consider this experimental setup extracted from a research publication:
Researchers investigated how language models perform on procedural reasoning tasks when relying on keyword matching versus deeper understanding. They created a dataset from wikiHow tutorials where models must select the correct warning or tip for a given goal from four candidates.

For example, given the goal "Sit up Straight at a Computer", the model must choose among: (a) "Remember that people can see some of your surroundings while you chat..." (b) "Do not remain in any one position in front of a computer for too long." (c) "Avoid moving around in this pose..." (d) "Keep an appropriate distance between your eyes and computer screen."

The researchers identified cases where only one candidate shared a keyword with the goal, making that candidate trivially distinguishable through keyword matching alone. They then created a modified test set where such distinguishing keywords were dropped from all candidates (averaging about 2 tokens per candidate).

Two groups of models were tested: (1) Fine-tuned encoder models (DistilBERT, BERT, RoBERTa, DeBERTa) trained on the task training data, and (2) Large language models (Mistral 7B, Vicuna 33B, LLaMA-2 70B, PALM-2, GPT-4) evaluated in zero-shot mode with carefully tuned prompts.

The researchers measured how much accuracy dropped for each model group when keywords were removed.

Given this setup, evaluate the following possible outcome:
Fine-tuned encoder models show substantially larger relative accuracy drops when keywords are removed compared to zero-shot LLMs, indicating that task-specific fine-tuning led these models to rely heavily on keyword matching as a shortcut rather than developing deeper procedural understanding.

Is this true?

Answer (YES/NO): YES